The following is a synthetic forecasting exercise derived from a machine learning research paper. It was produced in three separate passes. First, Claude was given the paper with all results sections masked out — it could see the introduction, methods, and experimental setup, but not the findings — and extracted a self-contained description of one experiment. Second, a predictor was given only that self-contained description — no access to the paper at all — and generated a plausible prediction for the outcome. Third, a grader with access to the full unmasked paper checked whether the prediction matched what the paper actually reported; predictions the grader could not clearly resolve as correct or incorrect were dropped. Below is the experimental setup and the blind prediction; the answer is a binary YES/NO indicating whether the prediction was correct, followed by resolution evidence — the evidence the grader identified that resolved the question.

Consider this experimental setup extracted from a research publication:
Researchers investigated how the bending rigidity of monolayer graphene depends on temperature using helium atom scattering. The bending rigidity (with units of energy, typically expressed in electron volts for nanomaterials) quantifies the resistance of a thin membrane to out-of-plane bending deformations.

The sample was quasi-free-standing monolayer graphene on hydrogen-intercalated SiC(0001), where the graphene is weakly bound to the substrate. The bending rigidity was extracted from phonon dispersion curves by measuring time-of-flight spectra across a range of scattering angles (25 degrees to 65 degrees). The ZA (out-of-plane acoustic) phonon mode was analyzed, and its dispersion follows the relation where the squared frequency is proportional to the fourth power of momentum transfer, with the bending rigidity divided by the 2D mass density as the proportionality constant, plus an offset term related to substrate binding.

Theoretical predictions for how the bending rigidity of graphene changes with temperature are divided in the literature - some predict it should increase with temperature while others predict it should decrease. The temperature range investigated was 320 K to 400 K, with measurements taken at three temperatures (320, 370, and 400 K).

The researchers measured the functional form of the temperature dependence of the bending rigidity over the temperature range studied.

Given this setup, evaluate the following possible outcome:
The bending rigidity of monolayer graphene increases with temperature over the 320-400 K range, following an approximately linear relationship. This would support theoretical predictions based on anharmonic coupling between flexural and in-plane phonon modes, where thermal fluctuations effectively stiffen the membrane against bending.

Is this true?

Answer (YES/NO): YES